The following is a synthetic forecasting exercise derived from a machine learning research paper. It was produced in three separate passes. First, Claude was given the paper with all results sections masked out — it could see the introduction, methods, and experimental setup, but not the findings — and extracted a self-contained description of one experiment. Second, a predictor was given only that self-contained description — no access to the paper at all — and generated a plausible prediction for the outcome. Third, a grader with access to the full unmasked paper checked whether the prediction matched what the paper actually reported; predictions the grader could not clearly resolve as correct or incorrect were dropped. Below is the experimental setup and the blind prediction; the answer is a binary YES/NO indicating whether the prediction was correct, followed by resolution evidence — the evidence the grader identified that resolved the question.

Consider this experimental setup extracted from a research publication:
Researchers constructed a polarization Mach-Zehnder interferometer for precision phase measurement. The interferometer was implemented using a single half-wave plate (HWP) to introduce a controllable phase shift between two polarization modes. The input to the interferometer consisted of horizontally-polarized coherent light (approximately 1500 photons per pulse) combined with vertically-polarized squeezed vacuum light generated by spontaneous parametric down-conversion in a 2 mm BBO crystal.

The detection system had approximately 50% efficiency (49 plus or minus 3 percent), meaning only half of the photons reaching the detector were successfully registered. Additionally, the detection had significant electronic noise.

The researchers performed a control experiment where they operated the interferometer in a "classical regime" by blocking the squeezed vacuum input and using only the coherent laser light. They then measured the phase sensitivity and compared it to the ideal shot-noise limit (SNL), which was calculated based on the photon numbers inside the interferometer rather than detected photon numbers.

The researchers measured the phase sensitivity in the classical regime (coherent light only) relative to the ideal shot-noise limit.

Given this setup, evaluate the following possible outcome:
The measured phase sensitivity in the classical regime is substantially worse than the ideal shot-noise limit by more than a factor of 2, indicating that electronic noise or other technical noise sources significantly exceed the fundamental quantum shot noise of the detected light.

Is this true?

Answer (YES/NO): YES